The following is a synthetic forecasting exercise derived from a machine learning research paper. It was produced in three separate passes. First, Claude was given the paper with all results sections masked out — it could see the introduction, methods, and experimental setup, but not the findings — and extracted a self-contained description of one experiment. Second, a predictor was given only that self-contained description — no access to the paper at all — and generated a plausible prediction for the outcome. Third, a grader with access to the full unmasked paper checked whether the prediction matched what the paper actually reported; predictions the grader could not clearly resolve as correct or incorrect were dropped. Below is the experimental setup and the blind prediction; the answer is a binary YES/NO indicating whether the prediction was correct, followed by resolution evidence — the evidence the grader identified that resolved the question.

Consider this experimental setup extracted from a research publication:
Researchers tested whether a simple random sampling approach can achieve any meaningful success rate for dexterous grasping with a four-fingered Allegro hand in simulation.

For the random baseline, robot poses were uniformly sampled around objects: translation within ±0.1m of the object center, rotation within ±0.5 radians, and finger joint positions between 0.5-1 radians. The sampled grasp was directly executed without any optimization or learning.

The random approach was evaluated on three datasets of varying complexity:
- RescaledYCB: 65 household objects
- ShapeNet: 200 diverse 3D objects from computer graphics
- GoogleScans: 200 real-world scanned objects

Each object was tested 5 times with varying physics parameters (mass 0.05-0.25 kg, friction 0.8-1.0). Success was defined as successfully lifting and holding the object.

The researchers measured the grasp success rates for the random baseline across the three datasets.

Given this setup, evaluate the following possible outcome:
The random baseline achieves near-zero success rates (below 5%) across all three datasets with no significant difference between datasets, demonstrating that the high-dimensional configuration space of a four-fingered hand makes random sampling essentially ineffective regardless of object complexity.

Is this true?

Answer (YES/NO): NO